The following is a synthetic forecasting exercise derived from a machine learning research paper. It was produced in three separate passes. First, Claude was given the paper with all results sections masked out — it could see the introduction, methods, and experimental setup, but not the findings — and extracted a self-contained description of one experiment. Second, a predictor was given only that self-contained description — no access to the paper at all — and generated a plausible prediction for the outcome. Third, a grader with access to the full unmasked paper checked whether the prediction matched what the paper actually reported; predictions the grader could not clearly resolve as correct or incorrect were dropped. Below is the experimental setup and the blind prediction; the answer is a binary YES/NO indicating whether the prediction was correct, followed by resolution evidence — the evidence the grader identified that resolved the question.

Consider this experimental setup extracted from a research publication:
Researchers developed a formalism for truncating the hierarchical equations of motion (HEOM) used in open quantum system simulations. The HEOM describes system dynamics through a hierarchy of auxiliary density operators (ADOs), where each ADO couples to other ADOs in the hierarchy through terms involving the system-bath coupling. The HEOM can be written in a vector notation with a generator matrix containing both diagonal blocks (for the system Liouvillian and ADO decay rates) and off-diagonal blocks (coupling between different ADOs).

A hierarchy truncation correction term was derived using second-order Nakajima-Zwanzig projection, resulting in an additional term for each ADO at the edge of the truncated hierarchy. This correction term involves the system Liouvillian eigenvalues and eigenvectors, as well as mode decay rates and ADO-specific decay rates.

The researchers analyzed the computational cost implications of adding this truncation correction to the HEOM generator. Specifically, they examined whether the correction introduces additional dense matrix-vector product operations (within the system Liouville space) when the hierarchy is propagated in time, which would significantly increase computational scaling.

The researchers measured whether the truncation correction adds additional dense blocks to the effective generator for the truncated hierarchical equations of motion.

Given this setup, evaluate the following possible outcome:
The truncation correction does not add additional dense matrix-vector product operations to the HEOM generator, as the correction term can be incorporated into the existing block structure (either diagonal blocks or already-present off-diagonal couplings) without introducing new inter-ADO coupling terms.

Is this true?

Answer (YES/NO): YES